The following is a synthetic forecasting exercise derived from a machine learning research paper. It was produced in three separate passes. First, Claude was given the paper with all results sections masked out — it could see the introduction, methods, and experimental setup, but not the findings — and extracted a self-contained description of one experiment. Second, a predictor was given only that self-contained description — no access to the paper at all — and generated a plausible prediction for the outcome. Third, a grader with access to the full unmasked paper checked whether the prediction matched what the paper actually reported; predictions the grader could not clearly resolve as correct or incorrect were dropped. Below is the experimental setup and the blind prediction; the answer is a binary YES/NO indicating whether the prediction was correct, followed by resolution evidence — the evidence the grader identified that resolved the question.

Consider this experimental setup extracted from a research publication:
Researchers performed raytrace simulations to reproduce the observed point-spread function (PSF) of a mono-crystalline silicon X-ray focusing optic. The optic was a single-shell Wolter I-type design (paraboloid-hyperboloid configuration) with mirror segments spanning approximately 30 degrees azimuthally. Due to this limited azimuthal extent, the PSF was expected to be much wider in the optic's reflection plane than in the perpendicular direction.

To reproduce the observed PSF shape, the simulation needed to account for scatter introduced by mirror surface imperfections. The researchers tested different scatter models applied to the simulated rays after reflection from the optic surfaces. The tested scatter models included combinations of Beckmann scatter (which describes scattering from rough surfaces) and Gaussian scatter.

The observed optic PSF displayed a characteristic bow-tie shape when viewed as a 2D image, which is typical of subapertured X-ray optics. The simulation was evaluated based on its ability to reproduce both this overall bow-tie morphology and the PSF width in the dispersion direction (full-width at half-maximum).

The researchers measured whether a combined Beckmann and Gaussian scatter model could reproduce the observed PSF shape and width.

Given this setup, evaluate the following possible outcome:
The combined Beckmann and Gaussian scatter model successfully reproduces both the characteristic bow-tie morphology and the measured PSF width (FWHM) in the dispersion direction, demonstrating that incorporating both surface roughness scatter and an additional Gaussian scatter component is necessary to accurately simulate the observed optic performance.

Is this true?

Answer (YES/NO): NO